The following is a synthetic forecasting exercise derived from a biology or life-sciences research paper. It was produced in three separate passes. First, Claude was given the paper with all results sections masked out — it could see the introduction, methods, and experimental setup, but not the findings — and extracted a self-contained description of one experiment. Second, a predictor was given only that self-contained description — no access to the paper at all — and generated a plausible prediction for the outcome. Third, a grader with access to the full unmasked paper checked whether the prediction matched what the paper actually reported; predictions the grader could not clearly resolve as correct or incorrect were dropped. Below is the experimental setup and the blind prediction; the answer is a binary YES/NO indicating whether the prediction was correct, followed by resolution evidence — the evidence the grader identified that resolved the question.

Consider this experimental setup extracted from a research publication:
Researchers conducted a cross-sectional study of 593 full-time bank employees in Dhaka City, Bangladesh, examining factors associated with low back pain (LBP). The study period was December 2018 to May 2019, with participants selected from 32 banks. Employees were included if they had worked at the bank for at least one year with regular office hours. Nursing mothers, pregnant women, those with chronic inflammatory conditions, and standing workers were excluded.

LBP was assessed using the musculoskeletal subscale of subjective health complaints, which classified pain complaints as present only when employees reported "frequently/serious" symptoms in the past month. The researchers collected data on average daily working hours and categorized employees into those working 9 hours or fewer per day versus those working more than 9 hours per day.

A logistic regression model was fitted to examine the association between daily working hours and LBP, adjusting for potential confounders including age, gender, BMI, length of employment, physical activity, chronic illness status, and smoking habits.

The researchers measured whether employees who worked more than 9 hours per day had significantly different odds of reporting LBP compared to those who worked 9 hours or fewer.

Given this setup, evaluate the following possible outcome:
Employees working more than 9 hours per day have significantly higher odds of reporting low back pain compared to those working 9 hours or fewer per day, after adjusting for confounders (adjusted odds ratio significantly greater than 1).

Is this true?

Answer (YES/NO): YES